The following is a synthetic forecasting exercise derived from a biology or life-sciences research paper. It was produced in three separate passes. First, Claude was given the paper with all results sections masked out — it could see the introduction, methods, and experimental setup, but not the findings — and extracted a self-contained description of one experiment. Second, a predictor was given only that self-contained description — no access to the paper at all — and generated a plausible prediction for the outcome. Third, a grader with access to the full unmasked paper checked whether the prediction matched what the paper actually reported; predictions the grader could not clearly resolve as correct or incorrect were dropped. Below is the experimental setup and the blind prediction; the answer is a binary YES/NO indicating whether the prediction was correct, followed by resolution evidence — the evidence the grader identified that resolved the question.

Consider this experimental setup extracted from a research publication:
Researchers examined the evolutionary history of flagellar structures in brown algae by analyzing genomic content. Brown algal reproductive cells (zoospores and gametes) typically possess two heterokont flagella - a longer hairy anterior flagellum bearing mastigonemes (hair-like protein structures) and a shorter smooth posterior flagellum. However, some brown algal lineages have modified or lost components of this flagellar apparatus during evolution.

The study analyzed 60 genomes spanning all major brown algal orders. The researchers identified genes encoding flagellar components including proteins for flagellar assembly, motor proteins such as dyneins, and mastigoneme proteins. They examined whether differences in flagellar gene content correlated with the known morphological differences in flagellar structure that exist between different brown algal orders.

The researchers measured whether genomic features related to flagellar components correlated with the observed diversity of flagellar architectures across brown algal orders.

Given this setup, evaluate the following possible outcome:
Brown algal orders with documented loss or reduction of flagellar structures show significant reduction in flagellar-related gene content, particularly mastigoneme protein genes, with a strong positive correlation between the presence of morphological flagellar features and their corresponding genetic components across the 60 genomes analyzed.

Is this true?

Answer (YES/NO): NO